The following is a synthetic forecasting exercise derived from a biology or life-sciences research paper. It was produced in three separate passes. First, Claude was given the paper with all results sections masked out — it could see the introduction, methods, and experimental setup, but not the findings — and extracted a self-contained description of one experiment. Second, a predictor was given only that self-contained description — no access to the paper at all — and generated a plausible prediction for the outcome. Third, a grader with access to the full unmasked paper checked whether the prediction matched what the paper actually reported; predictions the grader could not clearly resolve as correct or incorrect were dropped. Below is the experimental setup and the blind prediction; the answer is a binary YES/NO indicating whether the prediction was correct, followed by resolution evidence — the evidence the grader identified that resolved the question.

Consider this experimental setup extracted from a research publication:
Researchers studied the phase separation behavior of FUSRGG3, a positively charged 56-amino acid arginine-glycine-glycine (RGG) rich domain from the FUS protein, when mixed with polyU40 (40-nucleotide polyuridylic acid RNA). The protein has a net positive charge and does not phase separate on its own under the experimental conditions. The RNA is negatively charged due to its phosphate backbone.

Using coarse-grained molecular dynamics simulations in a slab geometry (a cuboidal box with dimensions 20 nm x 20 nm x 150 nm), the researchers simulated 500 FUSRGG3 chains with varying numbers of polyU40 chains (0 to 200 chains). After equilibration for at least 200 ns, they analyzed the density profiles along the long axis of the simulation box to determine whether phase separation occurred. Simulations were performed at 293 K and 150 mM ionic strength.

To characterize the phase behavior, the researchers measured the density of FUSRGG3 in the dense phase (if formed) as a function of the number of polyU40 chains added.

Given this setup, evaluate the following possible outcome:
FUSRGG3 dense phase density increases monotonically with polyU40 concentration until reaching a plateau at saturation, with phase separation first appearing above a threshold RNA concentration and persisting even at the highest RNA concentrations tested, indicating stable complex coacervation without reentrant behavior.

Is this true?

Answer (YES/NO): NO